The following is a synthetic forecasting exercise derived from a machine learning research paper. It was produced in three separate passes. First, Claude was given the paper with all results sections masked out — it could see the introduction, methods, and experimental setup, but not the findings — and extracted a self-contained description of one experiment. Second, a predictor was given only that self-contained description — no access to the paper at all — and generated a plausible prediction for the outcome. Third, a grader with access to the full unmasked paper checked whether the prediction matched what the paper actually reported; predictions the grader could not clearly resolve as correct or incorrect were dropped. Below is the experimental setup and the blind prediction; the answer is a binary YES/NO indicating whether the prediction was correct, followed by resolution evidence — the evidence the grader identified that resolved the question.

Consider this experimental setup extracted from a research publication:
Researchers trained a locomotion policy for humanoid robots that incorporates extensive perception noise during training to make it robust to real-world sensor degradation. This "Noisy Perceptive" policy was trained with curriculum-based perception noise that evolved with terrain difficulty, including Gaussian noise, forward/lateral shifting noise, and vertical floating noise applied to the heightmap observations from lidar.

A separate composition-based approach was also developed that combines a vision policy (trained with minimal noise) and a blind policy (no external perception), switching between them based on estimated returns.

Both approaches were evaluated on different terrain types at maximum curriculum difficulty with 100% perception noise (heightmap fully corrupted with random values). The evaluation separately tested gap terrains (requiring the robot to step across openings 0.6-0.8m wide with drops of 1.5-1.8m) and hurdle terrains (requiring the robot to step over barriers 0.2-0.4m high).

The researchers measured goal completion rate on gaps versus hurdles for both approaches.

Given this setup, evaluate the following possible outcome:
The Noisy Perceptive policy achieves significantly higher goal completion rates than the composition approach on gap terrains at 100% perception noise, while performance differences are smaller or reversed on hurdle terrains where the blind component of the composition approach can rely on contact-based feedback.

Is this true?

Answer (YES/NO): NO